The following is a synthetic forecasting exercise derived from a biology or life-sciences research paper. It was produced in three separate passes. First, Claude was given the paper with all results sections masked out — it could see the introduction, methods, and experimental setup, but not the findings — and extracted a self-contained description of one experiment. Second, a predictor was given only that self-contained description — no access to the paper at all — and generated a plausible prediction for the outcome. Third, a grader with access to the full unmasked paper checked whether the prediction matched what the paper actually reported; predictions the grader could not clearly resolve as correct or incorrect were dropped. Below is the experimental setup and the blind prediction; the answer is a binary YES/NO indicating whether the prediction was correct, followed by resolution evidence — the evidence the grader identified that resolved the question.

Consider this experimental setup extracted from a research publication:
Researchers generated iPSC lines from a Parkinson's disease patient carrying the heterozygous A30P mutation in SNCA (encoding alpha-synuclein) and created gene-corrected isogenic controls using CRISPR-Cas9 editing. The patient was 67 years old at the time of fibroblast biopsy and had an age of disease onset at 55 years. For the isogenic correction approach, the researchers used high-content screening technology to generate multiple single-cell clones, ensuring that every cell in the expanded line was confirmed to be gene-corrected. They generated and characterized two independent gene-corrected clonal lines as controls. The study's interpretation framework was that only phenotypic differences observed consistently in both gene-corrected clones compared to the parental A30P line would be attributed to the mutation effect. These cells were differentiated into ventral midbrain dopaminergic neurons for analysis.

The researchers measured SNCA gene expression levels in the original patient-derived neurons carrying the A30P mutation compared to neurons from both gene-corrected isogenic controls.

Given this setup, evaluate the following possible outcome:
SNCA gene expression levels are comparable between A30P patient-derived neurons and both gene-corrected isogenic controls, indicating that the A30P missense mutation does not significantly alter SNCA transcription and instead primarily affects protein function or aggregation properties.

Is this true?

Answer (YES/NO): NO